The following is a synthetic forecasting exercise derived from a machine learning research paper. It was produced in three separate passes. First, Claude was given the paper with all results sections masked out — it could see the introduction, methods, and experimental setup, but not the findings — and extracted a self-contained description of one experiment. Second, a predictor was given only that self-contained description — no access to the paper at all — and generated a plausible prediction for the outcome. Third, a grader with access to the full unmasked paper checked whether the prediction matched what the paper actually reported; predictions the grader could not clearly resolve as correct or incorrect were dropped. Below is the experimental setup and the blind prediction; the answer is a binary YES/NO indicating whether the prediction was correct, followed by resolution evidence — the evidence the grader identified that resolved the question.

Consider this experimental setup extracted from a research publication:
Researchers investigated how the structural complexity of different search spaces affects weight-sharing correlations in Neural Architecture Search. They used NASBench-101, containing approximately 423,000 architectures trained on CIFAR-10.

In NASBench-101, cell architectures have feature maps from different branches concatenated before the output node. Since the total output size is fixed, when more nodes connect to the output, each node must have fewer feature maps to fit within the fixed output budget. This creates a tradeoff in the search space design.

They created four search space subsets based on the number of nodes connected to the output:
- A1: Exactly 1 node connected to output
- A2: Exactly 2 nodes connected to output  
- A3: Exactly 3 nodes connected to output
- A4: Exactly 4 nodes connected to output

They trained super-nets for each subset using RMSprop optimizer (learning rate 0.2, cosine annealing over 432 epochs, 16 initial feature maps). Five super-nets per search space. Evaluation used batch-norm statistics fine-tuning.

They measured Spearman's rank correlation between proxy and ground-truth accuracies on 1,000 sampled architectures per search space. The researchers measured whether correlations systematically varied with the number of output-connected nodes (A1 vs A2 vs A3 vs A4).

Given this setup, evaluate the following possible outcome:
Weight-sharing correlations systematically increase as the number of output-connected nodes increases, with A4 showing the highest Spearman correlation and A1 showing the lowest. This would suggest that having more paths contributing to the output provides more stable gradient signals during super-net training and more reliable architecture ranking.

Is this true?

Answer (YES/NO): NO